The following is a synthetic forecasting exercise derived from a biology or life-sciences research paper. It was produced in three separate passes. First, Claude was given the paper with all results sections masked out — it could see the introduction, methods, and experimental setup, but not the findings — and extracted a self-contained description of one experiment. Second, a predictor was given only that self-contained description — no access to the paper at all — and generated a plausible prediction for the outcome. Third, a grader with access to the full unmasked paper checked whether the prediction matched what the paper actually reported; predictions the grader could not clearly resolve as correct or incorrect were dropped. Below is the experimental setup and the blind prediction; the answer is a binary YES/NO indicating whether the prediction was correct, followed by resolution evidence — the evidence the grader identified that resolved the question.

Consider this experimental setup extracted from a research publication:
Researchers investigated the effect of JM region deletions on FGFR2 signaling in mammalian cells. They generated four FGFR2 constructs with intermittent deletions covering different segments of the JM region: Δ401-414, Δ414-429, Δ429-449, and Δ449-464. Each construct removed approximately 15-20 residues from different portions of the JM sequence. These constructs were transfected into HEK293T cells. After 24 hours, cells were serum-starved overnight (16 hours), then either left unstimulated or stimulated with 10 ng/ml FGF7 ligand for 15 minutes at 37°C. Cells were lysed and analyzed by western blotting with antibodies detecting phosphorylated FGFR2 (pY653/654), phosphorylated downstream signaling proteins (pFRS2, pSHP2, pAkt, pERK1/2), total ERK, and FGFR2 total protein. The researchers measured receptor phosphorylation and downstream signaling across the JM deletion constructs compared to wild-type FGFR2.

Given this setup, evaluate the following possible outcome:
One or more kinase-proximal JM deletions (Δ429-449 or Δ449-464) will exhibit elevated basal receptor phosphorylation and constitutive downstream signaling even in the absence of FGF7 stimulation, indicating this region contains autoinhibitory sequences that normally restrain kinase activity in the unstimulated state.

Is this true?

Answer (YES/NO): NO